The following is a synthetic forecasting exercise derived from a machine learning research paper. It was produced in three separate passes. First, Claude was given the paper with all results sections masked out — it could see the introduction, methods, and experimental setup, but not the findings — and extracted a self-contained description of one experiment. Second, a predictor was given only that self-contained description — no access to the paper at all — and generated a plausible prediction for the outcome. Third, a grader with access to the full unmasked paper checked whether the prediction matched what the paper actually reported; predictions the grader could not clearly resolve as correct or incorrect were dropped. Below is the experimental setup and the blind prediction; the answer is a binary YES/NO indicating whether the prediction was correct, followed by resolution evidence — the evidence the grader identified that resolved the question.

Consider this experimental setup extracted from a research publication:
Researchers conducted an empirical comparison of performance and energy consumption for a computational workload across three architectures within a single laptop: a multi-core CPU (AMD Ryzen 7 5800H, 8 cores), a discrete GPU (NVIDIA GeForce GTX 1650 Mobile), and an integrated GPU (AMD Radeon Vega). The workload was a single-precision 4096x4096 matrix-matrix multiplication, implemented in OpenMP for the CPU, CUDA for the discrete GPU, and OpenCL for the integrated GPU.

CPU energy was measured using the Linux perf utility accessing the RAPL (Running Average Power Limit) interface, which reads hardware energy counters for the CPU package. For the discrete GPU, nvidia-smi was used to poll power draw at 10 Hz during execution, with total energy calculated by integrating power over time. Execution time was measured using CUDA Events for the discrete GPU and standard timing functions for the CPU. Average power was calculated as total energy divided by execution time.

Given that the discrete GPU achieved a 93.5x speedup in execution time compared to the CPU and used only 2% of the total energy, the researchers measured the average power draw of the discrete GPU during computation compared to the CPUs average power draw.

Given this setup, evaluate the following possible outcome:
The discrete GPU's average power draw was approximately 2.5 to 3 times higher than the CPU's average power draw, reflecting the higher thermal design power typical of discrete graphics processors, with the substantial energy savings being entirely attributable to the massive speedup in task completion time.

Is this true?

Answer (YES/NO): NO